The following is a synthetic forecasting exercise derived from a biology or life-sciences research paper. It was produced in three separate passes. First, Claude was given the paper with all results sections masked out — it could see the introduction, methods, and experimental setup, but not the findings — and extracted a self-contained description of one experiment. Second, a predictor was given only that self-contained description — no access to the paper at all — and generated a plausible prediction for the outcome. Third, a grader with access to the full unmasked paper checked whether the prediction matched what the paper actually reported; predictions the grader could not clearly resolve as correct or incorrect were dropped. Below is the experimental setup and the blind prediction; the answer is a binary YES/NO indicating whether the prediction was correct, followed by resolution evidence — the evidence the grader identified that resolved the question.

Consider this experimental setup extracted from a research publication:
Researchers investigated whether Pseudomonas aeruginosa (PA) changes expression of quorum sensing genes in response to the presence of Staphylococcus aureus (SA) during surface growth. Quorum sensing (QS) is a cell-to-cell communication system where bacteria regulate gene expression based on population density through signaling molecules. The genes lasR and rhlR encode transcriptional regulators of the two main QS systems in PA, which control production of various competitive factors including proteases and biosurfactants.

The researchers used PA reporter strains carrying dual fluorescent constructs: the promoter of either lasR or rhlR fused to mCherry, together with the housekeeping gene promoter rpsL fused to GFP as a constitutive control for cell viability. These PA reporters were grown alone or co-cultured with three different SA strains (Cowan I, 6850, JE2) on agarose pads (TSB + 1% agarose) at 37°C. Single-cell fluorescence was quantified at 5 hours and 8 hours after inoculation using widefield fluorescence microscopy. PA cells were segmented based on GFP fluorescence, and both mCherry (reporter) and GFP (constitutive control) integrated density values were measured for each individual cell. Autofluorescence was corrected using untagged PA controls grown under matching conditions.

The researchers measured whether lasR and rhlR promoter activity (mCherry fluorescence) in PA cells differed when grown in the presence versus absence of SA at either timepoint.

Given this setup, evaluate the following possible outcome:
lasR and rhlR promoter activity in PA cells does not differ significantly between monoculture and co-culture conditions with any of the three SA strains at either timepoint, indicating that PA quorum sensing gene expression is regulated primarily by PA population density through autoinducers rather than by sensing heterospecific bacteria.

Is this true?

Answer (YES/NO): NO